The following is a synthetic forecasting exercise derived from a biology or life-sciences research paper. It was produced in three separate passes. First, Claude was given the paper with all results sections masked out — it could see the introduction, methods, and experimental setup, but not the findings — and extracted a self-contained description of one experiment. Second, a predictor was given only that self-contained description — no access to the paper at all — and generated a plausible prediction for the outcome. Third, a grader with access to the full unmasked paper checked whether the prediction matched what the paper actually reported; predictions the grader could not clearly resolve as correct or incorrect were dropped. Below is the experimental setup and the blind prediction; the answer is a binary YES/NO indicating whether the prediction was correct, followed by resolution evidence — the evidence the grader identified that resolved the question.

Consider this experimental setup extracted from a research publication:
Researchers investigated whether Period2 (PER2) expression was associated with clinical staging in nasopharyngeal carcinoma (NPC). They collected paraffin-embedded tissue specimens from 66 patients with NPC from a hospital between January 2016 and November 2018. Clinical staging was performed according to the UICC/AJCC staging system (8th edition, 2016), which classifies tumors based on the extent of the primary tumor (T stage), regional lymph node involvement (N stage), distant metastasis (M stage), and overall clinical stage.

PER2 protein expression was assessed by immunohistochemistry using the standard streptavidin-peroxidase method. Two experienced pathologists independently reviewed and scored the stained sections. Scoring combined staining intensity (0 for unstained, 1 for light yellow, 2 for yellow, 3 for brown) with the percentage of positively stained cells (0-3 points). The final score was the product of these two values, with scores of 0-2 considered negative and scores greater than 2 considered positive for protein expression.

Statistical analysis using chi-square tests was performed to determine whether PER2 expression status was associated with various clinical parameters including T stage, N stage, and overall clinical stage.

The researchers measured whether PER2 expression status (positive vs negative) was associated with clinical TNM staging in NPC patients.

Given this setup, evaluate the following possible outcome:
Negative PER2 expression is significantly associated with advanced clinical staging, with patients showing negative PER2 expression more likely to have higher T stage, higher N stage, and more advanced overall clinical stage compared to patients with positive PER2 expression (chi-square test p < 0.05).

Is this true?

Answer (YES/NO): NO